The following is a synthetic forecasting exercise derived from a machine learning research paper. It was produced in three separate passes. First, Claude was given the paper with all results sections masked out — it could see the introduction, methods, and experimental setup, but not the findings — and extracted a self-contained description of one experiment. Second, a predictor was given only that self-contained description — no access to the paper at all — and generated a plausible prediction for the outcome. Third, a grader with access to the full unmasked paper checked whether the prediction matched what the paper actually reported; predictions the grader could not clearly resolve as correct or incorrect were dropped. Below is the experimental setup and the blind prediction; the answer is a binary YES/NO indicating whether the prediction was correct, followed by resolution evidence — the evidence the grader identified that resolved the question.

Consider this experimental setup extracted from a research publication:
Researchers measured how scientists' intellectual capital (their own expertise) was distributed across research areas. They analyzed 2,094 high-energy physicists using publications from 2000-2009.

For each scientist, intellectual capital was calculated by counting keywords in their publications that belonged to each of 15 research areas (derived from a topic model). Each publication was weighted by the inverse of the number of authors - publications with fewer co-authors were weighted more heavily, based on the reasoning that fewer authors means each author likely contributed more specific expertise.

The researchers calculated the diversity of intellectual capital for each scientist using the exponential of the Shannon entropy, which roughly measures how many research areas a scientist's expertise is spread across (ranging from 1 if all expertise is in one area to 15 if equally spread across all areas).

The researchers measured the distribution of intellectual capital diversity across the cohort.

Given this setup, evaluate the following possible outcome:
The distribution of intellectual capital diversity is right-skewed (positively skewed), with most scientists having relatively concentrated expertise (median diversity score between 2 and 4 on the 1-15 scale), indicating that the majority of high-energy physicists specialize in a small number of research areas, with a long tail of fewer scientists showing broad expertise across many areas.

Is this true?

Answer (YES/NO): NO